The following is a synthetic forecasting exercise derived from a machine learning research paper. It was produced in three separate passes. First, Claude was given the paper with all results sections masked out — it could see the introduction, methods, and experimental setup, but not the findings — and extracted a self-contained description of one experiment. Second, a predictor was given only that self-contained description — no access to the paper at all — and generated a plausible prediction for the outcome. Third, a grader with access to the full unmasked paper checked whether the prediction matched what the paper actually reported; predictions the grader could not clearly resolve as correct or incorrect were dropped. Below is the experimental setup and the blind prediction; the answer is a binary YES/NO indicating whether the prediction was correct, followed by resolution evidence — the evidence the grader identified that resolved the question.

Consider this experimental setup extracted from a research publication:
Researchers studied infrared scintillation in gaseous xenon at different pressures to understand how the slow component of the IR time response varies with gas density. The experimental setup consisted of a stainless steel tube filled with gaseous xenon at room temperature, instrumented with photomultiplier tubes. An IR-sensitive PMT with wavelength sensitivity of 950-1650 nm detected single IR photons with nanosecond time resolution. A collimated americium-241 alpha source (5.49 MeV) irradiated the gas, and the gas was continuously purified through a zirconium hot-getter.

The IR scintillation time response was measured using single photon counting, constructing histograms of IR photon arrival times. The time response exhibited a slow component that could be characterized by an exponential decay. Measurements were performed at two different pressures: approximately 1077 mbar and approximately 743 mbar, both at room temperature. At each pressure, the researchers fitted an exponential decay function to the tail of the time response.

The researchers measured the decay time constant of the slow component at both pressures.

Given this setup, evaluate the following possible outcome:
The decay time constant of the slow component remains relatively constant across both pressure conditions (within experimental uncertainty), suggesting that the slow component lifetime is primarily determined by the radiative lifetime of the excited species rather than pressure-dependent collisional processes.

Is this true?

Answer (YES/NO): NO